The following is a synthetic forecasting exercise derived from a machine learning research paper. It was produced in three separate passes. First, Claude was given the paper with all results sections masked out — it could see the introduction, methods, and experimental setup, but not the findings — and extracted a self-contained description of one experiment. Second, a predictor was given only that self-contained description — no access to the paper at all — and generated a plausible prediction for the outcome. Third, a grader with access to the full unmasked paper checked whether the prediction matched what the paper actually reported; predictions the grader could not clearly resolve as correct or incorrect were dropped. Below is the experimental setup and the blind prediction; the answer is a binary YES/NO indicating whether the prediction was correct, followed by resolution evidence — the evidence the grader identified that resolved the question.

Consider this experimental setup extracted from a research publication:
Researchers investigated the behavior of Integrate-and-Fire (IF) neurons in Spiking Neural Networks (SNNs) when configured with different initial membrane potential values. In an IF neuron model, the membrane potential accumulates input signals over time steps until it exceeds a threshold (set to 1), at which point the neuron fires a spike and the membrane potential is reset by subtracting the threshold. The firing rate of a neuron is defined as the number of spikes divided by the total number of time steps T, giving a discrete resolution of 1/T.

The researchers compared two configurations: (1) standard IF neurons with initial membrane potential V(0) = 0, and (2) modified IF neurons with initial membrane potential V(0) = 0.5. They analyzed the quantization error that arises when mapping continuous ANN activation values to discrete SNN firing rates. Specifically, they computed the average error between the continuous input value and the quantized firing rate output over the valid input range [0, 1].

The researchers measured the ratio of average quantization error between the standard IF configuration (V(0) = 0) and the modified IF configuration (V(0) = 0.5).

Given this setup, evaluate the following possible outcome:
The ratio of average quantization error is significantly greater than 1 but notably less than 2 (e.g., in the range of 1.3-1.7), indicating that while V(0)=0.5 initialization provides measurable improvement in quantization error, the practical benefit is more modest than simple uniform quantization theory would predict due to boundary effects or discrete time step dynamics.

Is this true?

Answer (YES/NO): NO